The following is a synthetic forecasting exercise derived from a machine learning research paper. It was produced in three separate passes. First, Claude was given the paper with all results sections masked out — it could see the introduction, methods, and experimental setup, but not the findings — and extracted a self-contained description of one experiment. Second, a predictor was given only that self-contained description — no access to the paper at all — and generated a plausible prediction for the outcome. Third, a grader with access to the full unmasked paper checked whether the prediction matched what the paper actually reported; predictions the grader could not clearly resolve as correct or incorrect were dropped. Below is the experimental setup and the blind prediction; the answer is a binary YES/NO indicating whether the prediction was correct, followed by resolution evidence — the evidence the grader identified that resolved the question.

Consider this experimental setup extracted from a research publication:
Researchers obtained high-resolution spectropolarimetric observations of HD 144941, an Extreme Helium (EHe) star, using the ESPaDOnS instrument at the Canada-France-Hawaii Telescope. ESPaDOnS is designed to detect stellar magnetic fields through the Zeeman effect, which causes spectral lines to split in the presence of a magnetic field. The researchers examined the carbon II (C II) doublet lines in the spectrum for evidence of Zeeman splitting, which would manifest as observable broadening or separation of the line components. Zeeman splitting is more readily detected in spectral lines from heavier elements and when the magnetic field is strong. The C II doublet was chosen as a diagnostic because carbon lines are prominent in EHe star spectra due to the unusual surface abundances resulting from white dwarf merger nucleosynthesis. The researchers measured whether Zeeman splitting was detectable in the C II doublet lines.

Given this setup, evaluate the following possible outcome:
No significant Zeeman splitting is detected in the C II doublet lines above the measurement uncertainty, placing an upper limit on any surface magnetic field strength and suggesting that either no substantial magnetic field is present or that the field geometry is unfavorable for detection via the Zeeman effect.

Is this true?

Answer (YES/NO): NO